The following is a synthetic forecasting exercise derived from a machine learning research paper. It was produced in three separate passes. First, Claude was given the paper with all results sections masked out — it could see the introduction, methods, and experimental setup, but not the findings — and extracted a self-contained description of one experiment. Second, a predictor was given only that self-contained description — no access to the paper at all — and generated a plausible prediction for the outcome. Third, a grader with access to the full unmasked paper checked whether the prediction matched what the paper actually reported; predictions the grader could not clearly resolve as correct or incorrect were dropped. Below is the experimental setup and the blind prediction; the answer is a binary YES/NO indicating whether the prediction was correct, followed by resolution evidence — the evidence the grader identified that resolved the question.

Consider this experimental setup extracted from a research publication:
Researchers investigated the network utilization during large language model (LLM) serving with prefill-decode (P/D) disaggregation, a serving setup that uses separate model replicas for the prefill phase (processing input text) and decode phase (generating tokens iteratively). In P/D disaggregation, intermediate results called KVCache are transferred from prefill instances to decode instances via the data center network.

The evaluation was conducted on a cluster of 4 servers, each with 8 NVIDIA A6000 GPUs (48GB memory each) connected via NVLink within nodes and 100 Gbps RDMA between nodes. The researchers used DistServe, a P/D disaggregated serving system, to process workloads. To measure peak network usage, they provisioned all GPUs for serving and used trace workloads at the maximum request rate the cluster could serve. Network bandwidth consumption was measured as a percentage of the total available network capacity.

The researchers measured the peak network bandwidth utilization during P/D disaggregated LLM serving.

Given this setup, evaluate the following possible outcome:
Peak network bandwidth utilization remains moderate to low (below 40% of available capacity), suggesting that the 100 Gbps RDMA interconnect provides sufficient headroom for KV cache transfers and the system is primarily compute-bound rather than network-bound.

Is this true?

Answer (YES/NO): YES